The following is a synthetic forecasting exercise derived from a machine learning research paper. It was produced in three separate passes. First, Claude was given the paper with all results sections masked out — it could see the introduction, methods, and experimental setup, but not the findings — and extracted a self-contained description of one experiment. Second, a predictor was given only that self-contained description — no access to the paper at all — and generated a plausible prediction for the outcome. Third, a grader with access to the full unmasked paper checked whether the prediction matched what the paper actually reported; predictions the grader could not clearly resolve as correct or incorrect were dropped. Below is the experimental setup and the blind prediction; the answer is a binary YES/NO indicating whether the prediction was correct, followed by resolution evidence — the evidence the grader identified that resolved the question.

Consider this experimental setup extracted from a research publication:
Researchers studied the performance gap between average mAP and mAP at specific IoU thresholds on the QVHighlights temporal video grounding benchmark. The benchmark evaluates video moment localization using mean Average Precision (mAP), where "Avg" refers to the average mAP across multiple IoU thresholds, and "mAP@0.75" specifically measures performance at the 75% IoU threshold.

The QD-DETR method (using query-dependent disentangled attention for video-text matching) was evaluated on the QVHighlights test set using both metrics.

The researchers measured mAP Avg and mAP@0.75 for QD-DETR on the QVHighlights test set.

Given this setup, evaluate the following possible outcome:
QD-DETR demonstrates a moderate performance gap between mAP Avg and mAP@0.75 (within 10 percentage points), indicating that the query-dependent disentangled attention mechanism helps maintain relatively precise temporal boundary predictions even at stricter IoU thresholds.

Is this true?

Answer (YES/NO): NO